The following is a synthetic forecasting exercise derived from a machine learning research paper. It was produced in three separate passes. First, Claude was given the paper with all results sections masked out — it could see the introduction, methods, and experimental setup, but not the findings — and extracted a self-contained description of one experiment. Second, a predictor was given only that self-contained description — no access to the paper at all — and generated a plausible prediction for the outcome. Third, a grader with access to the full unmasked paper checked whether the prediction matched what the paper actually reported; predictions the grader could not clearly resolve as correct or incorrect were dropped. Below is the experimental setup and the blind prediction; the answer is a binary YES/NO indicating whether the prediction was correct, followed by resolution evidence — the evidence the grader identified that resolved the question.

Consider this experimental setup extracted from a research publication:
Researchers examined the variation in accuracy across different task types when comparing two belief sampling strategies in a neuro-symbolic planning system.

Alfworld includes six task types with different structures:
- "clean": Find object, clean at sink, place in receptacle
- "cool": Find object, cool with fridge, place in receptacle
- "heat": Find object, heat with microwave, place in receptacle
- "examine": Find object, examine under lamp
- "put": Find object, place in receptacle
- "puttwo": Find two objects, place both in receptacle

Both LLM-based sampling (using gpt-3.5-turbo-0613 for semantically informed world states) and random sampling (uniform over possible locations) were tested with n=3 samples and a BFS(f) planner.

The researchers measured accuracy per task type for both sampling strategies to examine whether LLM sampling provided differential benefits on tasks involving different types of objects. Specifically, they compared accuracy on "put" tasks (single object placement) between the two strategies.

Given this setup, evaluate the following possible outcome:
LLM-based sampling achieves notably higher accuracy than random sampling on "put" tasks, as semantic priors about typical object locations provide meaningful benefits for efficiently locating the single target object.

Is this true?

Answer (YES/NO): NO